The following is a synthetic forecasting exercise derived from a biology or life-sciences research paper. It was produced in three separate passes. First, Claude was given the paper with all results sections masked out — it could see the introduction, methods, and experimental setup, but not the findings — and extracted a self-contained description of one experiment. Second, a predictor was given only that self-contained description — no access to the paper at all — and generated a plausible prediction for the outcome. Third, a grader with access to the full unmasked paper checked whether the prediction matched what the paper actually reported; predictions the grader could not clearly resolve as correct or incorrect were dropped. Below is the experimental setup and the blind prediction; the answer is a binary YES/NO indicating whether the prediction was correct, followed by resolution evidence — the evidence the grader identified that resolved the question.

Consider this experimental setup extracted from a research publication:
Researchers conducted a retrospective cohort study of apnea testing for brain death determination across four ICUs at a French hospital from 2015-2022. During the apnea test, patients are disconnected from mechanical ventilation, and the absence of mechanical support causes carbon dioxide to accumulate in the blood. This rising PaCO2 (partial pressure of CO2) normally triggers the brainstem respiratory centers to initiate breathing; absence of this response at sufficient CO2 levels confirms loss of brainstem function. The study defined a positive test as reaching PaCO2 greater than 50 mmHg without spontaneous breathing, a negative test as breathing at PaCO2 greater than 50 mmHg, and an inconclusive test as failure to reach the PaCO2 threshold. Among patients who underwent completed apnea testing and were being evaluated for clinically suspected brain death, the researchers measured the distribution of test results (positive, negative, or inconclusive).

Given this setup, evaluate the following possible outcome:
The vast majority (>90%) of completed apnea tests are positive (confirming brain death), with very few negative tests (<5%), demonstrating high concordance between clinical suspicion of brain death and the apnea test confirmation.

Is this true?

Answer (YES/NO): YES